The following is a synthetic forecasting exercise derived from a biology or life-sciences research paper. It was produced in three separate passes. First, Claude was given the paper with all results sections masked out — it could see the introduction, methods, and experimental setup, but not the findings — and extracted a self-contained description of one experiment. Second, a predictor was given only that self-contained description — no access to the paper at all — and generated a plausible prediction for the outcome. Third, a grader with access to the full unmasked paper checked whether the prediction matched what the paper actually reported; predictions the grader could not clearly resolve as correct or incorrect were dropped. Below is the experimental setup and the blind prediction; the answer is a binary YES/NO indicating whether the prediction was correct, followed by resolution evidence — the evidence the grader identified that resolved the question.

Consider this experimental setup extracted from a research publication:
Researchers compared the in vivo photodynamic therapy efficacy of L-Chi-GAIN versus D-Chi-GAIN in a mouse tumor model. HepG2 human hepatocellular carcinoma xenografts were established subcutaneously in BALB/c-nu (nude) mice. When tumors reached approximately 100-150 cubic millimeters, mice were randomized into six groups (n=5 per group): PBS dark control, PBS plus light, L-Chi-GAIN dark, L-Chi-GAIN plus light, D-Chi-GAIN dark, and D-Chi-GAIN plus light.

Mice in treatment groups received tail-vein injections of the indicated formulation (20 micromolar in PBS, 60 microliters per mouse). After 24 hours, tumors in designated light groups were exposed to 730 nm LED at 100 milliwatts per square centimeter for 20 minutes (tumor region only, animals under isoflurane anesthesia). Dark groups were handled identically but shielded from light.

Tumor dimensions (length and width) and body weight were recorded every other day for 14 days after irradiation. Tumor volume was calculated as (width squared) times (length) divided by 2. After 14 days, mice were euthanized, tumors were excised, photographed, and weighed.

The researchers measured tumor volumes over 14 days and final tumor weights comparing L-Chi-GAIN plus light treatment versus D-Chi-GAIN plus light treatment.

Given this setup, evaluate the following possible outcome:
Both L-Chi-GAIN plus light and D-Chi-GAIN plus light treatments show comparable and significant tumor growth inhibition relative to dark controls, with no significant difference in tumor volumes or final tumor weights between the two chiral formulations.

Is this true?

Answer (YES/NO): NO